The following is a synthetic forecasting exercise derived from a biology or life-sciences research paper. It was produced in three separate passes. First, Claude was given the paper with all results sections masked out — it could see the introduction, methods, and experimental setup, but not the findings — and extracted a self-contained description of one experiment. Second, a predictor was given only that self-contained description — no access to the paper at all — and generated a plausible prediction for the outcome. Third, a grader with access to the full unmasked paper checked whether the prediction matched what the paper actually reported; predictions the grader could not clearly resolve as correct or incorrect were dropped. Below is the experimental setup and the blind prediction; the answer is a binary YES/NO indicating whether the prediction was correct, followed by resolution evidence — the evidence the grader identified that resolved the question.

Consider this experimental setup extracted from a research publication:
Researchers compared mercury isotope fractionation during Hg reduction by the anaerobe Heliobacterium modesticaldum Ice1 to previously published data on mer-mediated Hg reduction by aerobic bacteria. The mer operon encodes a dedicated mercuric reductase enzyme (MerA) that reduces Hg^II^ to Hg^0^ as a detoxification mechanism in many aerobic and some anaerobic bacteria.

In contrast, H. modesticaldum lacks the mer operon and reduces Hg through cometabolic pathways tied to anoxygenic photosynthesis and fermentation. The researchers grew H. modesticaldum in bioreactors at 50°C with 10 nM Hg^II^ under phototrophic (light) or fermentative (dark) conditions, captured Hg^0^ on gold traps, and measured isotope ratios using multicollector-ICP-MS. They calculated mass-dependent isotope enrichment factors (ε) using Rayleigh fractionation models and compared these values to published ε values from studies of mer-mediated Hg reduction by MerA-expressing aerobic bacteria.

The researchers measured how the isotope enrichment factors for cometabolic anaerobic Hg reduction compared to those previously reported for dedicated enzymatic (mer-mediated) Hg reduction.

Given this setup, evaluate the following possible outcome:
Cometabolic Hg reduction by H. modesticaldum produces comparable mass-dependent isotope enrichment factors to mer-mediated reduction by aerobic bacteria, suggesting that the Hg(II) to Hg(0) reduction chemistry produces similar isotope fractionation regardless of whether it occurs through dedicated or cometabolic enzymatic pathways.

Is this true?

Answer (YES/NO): YES